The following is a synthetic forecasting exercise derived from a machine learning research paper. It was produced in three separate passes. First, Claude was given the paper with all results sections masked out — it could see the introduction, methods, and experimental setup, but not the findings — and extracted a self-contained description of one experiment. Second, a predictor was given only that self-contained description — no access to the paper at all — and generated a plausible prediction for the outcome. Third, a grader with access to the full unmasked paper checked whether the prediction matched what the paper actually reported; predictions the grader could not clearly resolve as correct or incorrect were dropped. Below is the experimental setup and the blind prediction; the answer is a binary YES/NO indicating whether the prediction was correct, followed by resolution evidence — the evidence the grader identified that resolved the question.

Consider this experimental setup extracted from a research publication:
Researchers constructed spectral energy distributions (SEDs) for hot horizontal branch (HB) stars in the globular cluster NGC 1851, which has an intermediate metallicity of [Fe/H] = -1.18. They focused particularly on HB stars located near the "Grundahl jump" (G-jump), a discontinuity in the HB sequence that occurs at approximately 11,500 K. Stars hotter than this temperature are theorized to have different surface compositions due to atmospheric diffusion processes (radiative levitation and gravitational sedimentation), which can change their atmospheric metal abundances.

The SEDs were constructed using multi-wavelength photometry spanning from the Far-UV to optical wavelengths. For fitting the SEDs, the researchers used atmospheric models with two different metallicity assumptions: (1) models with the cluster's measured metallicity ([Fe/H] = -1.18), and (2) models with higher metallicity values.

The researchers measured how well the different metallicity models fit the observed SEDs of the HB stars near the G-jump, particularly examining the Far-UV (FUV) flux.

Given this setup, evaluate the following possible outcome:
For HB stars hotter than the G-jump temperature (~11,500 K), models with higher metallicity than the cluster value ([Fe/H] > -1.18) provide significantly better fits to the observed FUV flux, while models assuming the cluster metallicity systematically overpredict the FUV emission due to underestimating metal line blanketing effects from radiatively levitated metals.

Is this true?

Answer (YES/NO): YES